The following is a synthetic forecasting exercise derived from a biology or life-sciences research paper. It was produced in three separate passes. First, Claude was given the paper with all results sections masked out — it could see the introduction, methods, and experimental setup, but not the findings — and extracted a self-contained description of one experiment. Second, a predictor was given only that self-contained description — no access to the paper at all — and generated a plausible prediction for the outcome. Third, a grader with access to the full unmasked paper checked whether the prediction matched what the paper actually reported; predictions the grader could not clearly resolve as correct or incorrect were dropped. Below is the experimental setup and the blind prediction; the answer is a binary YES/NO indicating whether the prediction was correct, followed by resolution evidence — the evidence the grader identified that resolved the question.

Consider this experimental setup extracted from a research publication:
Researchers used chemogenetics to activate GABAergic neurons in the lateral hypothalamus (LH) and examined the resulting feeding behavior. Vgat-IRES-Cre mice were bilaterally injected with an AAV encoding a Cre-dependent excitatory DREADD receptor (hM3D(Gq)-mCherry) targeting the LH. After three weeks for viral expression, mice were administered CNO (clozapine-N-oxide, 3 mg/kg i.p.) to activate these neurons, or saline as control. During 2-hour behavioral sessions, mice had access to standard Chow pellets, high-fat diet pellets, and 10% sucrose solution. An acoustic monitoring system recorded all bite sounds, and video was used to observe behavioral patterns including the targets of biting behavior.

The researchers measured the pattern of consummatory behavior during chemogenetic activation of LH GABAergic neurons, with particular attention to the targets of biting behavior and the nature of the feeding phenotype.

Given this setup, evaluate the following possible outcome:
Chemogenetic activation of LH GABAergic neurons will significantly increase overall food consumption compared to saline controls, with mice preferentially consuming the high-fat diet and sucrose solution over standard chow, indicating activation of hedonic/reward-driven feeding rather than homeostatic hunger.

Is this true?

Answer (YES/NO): NO